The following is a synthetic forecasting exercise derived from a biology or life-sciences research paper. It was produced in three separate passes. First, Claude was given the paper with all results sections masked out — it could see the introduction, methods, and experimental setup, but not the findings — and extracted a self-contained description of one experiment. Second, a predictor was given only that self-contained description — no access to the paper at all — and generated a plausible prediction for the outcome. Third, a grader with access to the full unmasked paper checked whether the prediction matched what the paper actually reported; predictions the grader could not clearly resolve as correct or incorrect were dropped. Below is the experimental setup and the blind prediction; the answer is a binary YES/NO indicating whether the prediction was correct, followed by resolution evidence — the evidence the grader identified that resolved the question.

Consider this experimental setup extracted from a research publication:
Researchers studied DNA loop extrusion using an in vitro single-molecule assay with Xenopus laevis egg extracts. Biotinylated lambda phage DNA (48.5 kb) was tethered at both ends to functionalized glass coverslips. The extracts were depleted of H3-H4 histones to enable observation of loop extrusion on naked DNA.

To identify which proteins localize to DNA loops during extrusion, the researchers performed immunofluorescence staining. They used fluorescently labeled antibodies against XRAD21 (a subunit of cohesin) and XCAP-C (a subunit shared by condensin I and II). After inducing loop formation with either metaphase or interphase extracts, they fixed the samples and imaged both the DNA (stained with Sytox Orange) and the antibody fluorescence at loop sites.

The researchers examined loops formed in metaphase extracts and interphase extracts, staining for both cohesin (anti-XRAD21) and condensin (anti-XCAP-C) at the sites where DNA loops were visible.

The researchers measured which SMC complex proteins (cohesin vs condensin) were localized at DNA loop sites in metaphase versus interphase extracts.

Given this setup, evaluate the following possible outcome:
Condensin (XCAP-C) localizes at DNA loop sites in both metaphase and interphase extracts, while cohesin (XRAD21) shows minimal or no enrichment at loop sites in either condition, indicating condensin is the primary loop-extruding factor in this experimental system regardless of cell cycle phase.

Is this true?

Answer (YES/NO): NO